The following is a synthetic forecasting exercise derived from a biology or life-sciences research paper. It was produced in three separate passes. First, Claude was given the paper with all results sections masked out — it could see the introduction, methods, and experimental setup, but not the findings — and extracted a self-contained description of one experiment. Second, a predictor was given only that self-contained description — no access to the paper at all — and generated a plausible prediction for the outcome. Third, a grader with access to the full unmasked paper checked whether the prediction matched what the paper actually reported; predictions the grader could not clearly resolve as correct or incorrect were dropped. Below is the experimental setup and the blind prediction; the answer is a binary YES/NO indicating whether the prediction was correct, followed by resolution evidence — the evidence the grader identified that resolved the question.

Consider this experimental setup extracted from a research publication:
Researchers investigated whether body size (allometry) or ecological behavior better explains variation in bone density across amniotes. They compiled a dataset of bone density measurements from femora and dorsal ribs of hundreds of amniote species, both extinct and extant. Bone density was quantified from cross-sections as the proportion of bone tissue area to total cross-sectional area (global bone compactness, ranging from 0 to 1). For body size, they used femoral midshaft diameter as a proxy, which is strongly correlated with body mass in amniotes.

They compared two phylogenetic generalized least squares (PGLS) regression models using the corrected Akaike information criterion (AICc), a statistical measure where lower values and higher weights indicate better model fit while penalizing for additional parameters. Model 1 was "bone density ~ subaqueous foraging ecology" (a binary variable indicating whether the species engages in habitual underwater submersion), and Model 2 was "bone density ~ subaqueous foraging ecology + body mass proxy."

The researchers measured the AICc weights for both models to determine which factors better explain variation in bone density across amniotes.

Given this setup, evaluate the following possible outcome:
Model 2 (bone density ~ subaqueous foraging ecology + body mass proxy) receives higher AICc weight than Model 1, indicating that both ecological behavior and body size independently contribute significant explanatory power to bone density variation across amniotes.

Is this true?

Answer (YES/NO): NO